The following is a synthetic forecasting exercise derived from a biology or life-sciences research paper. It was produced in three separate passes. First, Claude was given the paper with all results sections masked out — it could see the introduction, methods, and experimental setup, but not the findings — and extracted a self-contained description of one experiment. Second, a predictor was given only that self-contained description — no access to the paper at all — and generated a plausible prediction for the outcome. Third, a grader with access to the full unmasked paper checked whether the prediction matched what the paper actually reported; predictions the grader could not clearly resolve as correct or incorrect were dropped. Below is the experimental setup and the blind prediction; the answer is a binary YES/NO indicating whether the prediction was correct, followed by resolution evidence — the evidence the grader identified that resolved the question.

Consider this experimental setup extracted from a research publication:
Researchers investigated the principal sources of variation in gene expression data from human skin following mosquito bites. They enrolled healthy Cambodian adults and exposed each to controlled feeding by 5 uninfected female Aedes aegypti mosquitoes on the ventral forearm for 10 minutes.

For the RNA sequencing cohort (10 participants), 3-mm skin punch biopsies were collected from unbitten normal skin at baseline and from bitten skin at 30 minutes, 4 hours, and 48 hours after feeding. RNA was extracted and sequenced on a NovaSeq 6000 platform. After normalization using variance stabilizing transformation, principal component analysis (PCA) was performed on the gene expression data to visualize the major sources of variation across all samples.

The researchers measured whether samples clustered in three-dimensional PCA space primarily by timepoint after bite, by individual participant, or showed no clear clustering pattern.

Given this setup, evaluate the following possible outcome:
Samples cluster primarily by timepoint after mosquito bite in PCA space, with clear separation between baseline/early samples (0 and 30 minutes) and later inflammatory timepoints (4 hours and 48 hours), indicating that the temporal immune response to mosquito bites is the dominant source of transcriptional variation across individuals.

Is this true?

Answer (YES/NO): YES